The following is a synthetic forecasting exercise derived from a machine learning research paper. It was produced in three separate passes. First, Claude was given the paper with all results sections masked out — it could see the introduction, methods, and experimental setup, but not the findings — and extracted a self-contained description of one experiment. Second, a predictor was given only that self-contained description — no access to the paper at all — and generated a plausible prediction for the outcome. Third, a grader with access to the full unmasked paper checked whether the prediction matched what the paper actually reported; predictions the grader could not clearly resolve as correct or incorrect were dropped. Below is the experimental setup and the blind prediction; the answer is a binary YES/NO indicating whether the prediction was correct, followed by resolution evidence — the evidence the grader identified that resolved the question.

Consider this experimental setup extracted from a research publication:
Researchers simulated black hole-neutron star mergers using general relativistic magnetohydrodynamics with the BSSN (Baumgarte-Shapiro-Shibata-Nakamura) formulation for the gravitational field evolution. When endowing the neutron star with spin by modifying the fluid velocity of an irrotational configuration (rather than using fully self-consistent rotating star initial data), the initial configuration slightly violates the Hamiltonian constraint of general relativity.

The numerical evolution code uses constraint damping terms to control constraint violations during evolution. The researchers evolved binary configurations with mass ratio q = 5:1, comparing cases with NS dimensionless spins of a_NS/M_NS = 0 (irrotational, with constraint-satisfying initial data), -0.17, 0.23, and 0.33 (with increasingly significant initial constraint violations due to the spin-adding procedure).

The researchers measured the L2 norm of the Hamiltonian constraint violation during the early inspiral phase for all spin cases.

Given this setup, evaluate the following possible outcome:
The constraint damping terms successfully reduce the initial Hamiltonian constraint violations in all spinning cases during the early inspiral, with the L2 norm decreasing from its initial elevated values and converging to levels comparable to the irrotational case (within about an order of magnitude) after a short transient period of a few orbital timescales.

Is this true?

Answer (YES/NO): YES